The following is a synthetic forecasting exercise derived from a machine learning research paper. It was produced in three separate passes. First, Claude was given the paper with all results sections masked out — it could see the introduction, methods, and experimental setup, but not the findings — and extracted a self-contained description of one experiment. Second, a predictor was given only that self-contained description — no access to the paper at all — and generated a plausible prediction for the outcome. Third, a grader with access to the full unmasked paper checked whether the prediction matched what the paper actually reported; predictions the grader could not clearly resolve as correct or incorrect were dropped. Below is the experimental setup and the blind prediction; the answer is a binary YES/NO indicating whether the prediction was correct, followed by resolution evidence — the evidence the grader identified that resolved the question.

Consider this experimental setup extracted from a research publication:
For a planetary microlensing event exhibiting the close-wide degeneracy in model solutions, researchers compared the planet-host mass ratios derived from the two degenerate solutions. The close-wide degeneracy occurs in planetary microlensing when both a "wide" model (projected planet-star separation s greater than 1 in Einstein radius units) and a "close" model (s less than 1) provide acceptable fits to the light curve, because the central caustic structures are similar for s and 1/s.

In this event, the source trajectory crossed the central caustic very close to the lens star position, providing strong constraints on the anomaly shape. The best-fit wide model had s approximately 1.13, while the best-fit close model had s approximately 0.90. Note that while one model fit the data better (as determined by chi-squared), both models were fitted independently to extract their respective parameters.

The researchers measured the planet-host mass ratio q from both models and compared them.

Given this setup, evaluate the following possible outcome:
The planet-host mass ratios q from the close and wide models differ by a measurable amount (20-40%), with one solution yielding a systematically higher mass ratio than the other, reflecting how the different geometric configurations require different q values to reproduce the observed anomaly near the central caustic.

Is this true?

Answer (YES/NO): NO